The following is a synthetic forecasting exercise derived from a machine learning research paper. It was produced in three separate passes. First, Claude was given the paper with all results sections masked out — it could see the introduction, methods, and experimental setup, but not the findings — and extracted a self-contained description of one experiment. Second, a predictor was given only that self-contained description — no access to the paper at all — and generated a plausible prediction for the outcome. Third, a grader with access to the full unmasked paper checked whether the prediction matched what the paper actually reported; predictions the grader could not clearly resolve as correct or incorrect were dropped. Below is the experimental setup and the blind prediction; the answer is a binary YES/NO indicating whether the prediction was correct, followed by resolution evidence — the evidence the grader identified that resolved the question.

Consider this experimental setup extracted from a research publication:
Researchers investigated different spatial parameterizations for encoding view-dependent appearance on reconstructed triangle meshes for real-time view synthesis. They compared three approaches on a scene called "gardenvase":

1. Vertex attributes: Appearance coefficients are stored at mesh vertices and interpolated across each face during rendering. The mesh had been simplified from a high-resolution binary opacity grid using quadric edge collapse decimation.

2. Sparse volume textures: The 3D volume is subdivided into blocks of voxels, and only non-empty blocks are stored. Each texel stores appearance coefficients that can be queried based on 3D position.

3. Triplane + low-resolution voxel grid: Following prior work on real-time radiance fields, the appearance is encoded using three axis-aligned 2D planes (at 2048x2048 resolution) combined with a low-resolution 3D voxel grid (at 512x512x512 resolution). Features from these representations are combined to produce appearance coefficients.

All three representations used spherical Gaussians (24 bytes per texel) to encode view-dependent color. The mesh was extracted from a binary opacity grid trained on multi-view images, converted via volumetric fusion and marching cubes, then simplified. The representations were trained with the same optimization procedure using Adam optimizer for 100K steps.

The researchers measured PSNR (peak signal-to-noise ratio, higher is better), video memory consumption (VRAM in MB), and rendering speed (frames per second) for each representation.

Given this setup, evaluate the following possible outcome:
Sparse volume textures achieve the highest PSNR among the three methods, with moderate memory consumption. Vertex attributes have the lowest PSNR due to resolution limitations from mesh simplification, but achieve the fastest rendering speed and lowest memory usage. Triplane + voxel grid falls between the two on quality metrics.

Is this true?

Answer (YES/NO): NO